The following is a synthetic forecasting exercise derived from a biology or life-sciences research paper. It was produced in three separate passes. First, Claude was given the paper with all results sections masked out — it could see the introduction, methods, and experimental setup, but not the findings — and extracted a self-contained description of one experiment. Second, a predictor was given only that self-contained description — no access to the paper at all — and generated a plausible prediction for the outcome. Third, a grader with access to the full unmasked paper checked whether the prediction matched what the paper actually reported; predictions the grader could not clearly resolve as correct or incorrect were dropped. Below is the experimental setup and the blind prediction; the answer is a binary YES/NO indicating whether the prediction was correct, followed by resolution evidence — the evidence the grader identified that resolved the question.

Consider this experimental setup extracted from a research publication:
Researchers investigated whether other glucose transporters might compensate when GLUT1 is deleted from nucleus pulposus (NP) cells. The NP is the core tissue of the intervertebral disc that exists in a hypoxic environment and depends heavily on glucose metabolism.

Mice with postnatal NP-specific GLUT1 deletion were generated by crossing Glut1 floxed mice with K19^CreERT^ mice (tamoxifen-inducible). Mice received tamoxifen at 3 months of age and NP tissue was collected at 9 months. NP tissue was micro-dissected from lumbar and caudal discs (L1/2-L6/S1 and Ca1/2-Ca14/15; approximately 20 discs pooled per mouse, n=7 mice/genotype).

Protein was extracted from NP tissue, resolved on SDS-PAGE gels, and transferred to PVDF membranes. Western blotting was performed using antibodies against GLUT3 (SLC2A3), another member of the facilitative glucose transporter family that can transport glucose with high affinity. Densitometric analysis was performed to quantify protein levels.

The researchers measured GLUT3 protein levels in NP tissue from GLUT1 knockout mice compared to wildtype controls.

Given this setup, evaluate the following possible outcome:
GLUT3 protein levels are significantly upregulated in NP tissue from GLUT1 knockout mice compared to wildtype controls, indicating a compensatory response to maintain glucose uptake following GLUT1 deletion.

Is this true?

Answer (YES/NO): NO